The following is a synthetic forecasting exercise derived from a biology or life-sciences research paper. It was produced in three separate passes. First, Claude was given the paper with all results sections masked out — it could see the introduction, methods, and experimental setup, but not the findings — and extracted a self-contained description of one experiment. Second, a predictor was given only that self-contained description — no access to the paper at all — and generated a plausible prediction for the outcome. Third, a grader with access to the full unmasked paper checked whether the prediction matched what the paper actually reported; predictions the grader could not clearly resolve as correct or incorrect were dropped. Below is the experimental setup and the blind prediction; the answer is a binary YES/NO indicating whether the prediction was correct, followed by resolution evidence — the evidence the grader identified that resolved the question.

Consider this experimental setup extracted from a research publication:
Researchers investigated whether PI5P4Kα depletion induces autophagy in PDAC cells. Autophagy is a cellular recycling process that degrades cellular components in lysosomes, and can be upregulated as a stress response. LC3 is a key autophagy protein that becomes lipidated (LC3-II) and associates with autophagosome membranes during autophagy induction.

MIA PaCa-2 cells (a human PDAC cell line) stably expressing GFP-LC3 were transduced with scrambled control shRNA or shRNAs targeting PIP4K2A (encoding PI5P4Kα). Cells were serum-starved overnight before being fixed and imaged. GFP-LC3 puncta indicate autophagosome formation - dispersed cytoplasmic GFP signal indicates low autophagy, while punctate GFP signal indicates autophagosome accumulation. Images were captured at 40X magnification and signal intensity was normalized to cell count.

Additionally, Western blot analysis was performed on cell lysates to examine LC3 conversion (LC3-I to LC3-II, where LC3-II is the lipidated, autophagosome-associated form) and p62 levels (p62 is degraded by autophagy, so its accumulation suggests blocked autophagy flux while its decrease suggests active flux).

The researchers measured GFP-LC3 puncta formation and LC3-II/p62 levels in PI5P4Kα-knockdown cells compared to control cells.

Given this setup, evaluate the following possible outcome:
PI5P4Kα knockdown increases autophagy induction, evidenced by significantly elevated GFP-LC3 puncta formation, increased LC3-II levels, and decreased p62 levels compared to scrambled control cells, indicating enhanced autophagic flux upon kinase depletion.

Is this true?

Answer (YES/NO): NO